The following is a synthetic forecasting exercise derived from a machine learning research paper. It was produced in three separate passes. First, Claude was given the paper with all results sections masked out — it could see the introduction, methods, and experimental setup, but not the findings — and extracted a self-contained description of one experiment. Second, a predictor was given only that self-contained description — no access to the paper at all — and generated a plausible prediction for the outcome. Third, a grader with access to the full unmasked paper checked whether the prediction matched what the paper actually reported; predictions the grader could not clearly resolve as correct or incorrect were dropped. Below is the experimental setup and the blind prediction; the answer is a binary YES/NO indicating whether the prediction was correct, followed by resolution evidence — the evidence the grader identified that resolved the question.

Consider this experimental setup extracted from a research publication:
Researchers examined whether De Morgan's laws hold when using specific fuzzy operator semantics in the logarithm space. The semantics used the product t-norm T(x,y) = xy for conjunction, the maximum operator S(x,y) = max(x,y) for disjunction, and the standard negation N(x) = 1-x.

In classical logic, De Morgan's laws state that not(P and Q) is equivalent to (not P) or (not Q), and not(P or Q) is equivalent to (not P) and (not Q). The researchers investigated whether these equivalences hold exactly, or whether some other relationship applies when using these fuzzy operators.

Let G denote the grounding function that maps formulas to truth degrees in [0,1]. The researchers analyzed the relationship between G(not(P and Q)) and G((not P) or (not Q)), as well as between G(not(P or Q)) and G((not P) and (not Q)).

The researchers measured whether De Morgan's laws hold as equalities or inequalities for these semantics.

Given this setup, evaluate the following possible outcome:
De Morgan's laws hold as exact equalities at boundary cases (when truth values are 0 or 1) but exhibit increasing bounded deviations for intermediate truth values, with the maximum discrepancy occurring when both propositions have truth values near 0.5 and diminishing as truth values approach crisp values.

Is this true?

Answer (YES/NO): YES